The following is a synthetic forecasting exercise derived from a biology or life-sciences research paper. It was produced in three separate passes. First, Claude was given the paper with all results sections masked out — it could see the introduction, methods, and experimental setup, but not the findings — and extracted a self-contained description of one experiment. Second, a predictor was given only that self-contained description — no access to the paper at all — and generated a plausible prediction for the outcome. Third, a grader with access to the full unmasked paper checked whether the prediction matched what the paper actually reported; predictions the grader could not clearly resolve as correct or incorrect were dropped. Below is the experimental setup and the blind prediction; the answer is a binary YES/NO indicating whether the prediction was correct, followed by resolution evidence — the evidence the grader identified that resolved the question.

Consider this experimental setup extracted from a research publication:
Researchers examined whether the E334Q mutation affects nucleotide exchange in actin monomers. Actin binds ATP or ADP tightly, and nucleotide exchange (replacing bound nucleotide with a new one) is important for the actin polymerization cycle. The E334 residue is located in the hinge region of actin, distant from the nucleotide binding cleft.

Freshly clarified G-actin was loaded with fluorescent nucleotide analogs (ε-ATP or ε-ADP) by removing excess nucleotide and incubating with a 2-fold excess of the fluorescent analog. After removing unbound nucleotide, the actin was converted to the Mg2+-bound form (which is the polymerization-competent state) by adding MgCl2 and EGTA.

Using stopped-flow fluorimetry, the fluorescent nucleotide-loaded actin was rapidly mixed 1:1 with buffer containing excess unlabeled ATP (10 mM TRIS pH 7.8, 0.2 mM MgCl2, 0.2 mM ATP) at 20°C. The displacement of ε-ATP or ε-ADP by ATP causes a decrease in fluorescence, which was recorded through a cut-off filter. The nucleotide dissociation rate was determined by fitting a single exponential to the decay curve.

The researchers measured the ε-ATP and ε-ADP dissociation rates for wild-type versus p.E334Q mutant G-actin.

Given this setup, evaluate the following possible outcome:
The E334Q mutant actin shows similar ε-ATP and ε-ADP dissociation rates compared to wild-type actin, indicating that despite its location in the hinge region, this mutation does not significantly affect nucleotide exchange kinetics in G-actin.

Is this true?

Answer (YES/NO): NO